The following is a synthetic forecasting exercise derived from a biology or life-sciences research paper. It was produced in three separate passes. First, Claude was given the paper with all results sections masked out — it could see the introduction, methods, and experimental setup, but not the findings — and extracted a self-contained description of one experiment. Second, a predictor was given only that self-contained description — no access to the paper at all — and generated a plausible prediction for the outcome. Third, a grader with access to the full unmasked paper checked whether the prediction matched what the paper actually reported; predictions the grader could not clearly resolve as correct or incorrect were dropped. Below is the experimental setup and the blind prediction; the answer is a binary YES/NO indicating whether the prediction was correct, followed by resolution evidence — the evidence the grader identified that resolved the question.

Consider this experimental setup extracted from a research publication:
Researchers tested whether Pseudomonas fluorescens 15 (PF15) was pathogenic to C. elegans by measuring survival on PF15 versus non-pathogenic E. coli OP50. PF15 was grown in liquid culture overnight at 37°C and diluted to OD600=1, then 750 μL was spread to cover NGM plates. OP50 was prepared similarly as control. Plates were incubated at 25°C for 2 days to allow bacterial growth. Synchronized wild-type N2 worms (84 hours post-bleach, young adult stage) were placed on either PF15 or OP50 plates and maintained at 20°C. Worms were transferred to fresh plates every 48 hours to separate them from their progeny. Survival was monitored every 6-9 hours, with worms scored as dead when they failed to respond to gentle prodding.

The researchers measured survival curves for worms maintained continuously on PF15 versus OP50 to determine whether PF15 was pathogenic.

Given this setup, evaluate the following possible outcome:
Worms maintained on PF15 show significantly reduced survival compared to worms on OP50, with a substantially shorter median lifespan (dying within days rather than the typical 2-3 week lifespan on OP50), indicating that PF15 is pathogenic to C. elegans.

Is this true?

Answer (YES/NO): YES